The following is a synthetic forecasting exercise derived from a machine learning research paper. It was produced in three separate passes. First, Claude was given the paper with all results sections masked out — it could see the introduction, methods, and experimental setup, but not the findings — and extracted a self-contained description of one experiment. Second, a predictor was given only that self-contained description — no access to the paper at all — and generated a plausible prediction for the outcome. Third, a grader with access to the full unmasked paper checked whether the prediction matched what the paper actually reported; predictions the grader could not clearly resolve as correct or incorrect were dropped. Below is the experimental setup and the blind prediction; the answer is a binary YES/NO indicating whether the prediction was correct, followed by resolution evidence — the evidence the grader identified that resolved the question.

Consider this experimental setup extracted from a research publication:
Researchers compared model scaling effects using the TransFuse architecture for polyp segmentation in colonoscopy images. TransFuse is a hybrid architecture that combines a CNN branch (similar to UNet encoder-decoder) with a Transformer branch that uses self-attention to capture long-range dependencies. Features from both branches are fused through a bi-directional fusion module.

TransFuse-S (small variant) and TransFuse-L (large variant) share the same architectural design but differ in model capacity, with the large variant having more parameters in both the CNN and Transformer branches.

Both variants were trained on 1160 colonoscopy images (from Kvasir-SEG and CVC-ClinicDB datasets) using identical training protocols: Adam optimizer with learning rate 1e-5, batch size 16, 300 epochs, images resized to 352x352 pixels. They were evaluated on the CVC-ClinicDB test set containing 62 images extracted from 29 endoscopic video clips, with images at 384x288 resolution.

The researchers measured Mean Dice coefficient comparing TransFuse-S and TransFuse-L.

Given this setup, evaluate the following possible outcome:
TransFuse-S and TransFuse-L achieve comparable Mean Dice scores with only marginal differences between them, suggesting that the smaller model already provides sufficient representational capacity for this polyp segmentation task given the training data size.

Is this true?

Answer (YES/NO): YES